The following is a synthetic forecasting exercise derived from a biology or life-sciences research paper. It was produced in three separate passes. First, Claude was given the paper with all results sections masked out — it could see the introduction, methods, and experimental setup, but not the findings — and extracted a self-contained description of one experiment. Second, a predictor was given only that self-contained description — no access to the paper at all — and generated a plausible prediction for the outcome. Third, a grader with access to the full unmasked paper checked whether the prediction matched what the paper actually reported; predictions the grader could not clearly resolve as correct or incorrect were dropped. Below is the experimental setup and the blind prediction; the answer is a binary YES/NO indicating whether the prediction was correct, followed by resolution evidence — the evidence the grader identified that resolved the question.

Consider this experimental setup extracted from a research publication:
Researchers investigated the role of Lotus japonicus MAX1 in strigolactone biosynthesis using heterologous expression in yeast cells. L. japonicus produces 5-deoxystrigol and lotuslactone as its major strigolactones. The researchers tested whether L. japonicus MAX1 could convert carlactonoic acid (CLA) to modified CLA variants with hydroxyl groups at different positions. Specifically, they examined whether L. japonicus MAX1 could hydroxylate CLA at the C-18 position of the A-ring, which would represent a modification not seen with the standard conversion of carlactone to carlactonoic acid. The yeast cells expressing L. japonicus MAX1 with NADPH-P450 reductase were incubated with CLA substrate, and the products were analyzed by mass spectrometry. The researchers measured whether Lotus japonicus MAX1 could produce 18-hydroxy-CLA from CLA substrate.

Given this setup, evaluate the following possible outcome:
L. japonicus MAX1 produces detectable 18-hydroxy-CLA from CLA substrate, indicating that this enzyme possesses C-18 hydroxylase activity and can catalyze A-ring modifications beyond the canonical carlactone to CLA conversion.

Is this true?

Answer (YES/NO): YES